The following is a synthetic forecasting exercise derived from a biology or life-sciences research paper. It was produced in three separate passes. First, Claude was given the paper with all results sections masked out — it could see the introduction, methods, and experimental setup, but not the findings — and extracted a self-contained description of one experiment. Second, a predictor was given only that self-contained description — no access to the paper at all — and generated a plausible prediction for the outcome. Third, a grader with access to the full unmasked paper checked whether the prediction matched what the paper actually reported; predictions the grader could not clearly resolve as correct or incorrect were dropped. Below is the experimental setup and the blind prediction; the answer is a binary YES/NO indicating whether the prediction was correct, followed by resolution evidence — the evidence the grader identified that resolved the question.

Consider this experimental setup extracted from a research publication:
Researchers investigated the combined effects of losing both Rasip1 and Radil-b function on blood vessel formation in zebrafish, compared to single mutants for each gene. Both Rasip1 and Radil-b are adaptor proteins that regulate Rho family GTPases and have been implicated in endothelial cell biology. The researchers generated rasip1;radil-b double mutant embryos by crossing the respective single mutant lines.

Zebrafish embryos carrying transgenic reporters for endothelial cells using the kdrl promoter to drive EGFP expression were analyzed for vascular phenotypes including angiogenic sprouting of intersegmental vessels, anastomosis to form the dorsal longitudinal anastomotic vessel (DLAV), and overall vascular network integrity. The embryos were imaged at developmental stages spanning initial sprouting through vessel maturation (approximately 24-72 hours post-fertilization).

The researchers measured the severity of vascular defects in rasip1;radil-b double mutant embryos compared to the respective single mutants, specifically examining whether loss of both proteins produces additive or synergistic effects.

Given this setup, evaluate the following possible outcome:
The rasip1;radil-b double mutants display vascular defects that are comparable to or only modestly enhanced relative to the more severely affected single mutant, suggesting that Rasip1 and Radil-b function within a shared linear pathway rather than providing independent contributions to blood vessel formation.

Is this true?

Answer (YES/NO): NO